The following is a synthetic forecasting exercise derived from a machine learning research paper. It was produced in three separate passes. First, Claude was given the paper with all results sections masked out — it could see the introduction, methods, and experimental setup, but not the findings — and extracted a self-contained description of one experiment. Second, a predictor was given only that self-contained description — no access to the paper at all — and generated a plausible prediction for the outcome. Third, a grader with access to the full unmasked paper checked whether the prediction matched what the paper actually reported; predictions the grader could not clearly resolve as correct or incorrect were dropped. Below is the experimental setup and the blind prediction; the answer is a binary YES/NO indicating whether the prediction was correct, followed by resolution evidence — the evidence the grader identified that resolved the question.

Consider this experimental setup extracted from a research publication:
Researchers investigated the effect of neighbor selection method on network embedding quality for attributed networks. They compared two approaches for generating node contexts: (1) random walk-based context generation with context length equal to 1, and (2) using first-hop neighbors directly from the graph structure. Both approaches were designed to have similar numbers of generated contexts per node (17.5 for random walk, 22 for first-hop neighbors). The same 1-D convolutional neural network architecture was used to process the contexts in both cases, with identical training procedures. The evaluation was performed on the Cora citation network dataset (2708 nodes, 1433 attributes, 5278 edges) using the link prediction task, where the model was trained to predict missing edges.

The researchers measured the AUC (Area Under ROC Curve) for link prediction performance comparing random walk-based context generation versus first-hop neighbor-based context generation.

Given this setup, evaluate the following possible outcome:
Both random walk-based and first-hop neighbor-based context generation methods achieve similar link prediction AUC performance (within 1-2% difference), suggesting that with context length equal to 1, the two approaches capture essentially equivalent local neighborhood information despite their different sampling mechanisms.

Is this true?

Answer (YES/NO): NO